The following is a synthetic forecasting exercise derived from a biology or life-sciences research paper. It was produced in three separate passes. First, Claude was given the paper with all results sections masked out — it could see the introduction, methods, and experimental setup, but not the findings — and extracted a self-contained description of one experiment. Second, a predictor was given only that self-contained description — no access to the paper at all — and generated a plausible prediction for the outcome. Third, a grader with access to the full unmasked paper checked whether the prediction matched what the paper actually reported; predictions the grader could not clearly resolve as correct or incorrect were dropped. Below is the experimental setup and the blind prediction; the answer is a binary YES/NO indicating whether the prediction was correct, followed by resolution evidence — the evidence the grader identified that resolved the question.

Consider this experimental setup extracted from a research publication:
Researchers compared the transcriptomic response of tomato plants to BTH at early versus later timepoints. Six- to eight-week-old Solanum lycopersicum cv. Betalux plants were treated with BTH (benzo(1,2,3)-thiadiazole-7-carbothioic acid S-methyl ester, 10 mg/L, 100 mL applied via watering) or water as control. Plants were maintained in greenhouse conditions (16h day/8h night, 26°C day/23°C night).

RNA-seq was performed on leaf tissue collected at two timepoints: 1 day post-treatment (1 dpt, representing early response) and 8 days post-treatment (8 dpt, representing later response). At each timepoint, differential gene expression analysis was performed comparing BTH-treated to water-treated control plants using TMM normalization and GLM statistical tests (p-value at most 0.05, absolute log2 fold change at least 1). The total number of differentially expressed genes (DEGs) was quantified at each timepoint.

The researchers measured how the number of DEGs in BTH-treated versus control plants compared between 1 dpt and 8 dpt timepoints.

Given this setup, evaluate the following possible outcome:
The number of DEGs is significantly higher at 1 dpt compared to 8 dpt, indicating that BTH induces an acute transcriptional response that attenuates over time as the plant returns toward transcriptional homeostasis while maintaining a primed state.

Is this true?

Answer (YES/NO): YES